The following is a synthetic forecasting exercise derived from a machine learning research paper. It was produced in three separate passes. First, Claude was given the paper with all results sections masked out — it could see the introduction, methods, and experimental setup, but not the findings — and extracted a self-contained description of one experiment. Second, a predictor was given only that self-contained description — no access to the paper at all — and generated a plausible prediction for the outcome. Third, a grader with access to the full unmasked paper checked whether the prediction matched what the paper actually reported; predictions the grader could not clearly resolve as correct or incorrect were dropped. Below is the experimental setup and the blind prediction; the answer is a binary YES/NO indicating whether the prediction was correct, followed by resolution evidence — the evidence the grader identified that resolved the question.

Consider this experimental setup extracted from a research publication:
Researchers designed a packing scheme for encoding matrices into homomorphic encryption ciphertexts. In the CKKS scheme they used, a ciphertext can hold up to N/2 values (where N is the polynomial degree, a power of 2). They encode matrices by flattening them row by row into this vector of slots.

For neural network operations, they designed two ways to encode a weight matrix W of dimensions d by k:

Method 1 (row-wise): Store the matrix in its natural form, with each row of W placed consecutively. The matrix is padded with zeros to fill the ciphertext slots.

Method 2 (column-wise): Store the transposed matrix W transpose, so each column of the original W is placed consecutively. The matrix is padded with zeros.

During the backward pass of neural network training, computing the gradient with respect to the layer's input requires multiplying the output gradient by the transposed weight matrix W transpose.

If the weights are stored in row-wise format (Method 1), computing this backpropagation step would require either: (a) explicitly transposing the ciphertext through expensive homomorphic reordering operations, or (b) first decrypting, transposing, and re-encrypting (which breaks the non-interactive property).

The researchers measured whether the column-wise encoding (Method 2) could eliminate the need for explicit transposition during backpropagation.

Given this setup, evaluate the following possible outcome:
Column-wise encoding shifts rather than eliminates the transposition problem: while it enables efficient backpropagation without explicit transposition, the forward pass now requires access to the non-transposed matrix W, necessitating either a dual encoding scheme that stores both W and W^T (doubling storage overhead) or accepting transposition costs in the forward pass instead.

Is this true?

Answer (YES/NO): NO